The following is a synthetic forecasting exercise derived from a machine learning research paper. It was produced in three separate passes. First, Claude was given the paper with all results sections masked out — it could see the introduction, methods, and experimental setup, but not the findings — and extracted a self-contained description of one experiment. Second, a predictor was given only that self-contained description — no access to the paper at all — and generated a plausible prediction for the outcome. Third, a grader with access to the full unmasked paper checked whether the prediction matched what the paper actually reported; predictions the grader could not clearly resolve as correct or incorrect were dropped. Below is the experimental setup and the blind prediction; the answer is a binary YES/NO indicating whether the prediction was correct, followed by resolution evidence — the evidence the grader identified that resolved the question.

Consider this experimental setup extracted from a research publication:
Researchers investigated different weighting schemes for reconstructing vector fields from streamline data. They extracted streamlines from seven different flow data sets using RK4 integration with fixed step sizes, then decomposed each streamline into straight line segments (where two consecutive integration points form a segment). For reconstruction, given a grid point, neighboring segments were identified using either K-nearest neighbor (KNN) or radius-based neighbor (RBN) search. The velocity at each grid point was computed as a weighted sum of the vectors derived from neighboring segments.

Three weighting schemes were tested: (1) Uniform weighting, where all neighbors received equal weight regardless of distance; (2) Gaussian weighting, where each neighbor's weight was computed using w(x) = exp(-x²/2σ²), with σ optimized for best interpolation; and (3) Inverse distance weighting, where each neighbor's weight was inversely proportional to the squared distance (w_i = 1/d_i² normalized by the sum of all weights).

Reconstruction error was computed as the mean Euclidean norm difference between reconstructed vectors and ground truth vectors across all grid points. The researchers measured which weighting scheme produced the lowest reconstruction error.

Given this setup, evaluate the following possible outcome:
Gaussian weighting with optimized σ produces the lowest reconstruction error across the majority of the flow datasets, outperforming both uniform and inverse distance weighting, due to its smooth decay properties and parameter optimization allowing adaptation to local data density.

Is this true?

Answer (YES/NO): NO